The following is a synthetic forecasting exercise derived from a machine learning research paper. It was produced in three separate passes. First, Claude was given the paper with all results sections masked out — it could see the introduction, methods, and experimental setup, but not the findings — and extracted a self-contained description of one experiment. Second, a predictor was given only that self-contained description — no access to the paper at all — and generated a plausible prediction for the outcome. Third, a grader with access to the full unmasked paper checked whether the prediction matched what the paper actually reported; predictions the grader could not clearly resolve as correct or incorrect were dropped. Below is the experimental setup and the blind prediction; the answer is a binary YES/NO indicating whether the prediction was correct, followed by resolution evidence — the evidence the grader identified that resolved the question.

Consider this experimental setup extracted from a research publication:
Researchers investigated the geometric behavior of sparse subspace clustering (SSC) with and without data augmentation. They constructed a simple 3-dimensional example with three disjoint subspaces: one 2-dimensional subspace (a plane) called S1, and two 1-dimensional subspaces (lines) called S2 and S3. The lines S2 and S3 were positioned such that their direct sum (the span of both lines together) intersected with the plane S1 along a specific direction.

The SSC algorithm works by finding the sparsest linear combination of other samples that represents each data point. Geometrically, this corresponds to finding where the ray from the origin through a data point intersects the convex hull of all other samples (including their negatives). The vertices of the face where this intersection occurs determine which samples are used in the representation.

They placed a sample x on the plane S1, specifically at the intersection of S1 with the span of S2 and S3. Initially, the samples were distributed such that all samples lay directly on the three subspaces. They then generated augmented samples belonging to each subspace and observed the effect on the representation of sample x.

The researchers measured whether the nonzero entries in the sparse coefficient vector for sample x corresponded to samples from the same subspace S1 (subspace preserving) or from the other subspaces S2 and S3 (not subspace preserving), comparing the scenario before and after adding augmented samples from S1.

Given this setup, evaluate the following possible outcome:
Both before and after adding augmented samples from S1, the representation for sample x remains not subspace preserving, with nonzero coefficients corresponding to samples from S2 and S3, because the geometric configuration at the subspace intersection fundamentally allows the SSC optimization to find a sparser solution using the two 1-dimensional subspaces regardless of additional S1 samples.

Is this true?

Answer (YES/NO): NO